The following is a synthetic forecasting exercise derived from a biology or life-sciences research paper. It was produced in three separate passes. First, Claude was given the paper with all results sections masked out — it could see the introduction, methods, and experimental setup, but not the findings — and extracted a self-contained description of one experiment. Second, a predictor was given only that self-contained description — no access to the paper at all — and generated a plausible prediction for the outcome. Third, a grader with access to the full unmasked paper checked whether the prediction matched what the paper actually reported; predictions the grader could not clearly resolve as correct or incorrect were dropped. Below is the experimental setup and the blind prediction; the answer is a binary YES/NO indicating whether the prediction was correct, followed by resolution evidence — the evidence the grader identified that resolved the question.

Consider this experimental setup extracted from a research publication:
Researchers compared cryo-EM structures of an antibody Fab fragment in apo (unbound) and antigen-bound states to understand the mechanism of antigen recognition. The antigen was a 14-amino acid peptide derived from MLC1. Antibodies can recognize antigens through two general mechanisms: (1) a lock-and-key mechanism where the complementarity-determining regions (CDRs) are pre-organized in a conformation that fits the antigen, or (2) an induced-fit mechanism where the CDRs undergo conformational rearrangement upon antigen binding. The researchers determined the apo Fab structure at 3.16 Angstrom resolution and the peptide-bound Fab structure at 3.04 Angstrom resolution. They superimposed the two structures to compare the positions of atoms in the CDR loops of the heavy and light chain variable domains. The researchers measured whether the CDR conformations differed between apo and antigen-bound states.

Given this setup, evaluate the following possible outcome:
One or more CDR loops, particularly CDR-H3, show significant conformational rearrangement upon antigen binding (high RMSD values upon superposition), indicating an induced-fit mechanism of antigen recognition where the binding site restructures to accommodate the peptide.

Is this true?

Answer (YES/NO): NO